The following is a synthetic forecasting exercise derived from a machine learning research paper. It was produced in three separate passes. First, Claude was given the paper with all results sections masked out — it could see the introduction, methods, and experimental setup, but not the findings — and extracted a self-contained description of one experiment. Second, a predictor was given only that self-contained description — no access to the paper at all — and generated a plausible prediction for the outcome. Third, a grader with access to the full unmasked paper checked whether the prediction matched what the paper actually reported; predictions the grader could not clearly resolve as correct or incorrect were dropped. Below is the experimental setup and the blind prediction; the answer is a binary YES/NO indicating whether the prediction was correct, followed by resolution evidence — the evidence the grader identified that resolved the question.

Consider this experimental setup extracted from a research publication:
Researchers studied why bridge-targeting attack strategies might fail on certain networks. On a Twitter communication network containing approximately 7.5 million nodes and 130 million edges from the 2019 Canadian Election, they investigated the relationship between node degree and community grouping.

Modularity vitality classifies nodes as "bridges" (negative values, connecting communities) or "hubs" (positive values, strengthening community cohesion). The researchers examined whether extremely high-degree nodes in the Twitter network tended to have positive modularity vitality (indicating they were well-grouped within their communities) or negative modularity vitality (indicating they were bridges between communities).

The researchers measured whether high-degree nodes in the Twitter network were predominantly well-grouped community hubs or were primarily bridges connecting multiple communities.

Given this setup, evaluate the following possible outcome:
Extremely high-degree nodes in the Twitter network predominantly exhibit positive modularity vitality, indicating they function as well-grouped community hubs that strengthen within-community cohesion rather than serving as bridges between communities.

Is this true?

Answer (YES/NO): YES